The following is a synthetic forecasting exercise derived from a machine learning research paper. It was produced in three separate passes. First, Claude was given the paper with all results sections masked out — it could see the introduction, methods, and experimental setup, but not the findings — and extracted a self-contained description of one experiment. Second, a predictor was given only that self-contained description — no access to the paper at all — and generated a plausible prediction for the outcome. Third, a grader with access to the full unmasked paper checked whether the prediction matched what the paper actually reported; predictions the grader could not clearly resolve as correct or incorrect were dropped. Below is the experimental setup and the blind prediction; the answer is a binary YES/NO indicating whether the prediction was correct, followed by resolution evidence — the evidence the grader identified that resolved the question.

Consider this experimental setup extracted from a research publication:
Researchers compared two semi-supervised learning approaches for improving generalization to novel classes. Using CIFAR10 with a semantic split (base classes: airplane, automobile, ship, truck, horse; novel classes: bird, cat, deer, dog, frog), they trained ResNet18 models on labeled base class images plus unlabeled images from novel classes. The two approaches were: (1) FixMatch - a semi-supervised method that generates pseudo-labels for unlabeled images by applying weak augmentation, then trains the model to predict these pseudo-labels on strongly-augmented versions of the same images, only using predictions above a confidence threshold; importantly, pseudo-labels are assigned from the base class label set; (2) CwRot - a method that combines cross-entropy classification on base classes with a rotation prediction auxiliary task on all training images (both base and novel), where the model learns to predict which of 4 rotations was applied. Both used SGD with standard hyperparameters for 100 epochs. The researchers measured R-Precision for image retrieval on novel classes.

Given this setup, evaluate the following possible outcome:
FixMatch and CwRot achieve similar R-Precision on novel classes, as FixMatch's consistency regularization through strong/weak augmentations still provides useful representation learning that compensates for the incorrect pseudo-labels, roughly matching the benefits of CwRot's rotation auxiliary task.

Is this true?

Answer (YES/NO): NO